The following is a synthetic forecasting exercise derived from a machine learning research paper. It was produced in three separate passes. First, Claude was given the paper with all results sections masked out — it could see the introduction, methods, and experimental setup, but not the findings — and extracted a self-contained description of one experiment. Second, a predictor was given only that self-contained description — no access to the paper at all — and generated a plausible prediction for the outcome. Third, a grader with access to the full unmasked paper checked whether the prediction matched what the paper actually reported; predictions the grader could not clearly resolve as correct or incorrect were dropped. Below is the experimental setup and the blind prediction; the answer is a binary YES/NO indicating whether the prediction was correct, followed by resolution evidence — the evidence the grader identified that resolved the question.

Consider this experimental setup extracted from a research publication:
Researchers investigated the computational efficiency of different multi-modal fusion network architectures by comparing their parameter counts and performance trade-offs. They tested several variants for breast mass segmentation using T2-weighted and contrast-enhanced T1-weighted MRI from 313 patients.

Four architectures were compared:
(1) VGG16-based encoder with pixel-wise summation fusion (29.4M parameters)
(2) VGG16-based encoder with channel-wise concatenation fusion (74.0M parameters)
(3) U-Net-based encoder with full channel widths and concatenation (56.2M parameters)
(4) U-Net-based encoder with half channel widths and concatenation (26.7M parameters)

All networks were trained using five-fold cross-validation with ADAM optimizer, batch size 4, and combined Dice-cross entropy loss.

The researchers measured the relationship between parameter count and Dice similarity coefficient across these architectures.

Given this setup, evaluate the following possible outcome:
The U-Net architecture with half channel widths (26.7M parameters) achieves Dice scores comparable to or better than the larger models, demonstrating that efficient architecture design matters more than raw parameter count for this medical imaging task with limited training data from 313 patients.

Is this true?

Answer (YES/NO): YES